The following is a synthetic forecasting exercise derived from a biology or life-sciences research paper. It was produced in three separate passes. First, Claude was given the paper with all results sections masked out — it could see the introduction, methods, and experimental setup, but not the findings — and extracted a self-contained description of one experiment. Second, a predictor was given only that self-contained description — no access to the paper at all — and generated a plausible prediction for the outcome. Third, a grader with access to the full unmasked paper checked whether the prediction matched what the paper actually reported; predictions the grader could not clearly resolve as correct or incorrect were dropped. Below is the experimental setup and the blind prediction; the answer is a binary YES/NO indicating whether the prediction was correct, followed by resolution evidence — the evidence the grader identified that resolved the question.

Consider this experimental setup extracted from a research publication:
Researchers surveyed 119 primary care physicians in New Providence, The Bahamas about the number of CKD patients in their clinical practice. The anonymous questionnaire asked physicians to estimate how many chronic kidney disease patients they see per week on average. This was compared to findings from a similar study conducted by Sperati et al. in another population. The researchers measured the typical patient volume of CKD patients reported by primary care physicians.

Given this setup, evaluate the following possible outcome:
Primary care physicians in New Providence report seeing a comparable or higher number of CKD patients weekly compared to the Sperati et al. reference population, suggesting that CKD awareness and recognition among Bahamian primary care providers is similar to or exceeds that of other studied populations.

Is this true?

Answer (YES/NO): NO